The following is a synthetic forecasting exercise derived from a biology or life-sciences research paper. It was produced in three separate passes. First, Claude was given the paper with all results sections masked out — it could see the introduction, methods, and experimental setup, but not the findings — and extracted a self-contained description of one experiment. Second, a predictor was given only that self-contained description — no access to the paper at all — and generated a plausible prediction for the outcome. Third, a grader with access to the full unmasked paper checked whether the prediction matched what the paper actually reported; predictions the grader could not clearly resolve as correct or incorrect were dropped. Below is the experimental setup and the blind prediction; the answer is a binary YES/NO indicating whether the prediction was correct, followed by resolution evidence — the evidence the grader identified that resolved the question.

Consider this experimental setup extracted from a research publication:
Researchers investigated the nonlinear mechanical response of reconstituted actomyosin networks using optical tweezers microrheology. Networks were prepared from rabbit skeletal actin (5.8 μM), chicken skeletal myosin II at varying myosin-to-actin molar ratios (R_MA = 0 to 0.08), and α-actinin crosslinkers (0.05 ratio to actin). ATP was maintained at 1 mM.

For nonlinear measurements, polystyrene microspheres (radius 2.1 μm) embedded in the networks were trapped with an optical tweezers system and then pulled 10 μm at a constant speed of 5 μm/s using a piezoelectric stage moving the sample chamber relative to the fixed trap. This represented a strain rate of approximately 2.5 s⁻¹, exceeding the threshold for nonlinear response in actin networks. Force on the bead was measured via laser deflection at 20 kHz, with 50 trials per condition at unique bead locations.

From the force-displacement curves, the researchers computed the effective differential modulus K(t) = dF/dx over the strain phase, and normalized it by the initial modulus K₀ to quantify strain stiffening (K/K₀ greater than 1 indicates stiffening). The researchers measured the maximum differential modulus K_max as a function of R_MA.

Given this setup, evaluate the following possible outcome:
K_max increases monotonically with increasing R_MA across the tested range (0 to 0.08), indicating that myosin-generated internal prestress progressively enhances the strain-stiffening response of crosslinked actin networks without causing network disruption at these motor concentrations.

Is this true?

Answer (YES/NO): YES